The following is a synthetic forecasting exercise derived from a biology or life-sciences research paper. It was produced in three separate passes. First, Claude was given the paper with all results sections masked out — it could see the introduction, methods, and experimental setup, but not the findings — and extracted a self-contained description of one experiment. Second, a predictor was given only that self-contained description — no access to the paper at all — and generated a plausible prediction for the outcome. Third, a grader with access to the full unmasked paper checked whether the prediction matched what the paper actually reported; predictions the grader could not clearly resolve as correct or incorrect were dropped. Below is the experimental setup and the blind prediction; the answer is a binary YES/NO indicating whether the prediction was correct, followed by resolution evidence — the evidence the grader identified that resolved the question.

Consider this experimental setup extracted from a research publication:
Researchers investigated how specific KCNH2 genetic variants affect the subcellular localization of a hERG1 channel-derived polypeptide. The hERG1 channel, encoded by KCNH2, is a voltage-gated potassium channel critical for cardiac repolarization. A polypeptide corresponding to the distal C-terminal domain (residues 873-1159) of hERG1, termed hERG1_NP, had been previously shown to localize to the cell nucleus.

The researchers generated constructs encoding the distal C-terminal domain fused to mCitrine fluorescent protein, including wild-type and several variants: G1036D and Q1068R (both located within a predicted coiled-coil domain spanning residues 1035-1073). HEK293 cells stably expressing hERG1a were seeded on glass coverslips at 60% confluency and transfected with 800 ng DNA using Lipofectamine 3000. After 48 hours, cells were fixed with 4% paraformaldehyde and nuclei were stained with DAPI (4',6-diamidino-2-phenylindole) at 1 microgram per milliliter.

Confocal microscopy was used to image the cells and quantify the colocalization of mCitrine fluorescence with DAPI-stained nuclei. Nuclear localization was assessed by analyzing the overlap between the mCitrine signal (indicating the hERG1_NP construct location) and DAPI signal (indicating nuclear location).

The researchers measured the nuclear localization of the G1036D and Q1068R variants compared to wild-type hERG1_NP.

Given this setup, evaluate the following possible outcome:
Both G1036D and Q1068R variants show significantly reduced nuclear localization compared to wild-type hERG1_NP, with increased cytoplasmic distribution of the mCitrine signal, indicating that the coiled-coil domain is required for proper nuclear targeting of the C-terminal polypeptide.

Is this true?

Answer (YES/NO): NO